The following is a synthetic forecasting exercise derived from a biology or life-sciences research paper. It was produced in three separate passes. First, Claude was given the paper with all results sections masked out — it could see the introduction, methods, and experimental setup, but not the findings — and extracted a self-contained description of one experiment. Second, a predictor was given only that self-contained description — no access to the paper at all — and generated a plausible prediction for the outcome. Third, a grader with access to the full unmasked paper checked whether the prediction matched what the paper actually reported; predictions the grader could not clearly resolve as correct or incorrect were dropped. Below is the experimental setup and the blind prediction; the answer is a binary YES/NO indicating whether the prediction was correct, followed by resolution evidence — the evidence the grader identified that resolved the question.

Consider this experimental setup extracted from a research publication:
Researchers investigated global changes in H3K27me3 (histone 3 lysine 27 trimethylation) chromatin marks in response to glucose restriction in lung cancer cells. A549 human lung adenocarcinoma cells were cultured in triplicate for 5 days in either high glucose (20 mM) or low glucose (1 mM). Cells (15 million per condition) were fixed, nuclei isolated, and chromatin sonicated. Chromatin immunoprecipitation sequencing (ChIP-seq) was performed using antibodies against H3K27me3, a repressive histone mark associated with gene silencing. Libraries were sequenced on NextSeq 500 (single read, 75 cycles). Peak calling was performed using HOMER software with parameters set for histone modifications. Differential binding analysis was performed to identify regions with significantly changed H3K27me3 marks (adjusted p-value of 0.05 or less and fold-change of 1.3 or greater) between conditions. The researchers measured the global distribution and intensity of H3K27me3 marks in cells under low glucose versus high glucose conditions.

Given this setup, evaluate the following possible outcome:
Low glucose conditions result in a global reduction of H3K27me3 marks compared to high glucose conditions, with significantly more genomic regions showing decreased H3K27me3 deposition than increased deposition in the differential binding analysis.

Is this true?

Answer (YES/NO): NO